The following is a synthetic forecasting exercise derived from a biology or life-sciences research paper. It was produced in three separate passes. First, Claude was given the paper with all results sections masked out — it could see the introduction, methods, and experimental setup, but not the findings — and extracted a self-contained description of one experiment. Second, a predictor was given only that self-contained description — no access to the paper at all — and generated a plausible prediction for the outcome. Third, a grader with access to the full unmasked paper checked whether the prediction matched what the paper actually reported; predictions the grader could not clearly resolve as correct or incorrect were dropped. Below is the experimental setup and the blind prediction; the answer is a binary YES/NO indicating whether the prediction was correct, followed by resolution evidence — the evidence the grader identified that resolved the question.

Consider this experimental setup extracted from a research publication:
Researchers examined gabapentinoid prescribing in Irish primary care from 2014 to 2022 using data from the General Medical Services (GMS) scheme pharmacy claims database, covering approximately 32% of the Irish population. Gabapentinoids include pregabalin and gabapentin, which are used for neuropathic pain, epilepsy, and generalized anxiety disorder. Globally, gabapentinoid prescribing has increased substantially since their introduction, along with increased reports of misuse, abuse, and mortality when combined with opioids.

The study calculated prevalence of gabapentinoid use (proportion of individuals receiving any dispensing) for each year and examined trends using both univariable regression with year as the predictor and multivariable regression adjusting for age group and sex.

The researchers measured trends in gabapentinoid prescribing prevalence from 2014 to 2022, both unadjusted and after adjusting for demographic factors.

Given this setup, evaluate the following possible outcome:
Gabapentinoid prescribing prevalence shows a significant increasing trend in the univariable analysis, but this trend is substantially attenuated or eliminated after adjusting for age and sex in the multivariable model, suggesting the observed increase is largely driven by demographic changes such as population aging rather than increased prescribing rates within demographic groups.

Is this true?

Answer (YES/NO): NO